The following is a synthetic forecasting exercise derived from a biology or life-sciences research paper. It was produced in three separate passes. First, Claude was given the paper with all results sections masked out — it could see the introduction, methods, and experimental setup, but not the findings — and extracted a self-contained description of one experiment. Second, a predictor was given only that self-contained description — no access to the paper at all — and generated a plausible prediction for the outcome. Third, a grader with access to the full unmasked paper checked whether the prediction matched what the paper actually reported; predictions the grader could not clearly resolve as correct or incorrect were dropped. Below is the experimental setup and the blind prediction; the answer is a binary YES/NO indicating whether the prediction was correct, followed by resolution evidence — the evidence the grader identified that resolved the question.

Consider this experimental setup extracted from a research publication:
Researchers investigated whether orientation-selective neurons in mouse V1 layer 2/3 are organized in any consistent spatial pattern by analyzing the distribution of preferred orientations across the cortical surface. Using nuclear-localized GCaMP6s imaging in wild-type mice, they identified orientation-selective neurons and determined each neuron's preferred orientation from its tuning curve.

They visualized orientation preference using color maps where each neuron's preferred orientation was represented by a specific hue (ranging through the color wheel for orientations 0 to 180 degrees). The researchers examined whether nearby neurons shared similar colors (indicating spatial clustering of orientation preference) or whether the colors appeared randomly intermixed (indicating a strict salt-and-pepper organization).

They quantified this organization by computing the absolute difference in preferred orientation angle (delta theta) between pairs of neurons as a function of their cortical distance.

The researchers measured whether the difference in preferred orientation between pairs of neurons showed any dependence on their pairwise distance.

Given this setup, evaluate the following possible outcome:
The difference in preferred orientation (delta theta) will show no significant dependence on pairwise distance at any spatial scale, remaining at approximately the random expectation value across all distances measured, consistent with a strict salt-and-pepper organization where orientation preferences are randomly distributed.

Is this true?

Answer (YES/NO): NO